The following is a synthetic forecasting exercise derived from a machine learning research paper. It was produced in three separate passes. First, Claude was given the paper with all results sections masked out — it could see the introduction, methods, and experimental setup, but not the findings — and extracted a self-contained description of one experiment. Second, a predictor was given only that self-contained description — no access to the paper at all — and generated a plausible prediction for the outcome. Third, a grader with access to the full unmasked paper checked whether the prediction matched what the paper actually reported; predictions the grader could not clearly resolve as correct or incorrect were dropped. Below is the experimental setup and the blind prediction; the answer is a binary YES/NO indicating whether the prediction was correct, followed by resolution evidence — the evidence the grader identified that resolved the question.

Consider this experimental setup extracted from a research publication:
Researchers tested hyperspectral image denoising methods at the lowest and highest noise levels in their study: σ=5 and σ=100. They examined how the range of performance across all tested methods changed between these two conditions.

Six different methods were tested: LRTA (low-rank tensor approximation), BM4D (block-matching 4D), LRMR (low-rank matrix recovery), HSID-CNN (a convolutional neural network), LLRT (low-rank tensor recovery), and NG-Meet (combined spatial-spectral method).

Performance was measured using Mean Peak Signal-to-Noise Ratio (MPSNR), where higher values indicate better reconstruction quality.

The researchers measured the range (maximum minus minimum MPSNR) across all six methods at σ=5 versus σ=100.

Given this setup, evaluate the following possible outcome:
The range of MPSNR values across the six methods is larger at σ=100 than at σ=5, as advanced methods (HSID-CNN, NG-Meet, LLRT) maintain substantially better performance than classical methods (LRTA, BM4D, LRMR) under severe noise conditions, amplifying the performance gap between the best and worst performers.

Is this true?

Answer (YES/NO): YES